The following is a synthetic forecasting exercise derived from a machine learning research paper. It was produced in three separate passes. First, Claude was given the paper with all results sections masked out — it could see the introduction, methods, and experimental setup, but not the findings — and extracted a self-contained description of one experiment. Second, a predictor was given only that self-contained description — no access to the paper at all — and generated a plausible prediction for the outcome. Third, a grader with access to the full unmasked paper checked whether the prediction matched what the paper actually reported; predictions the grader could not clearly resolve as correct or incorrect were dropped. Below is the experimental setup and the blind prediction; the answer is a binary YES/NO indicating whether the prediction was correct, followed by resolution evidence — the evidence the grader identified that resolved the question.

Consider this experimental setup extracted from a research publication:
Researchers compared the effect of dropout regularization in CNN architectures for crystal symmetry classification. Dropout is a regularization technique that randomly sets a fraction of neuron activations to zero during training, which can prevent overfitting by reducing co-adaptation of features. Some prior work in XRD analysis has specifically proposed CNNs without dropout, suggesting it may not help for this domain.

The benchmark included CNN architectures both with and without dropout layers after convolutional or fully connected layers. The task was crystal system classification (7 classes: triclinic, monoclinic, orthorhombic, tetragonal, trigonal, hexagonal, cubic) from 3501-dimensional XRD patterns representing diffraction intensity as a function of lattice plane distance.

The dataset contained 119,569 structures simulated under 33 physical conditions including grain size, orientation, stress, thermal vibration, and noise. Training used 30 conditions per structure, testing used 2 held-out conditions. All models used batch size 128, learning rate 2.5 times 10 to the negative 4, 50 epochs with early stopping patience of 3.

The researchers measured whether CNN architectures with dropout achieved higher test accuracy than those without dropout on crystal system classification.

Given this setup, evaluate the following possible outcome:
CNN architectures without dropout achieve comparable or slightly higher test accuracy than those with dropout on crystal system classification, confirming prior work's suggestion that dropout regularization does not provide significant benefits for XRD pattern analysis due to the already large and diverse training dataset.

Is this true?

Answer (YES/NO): NO